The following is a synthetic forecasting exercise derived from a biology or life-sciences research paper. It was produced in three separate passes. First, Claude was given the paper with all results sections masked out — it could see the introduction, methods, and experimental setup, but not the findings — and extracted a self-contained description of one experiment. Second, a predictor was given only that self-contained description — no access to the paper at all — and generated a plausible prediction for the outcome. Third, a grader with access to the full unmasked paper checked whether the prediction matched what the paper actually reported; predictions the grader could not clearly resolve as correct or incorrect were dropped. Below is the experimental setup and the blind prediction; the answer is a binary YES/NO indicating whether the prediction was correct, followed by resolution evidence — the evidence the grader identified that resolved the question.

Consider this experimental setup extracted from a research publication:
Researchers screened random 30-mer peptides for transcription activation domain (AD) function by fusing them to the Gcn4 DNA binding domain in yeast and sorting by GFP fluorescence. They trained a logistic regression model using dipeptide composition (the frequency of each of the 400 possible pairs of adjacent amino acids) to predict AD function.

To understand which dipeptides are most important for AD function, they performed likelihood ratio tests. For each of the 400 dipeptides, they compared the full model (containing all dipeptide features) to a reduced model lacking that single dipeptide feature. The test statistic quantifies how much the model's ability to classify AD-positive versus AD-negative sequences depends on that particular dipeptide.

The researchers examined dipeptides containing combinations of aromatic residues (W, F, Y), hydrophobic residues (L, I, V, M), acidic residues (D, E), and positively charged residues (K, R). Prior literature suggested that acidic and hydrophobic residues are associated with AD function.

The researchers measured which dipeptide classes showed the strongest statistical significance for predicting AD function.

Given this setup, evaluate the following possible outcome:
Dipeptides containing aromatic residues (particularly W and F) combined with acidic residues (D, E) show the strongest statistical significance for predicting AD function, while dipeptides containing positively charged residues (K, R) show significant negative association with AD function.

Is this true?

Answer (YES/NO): NO